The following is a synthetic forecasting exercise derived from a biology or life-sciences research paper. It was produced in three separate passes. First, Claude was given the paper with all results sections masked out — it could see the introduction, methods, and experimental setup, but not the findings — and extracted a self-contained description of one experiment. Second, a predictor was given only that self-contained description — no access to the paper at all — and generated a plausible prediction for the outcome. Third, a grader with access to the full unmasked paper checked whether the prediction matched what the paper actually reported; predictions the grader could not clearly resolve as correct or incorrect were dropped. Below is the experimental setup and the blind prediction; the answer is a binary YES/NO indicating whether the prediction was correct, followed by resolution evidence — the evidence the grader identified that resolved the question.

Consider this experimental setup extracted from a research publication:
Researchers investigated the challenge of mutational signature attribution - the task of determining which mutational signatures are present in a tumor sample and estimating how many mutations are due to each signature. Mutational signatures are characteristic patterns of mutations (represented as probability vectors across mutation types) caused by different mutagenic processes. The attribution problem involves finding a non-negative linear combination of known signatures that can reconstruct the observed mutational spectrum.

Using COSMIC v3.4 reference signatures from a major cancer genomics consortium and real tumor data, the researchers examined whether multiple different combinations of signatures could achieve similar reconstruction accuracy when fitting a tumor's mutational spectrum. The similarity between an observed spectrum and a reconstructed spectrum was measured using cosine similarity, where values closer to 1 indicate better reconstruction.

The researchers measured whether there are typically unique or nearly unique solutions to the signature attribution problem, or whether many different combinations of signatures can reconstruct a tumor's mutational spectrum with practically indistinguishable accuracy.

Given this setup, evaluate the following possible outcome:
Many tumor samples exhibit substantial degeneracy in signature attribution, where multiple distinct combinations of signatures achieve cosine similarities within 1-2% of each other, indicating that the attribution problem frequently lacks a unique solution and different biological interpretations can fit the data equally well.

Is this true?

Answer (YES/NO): YES